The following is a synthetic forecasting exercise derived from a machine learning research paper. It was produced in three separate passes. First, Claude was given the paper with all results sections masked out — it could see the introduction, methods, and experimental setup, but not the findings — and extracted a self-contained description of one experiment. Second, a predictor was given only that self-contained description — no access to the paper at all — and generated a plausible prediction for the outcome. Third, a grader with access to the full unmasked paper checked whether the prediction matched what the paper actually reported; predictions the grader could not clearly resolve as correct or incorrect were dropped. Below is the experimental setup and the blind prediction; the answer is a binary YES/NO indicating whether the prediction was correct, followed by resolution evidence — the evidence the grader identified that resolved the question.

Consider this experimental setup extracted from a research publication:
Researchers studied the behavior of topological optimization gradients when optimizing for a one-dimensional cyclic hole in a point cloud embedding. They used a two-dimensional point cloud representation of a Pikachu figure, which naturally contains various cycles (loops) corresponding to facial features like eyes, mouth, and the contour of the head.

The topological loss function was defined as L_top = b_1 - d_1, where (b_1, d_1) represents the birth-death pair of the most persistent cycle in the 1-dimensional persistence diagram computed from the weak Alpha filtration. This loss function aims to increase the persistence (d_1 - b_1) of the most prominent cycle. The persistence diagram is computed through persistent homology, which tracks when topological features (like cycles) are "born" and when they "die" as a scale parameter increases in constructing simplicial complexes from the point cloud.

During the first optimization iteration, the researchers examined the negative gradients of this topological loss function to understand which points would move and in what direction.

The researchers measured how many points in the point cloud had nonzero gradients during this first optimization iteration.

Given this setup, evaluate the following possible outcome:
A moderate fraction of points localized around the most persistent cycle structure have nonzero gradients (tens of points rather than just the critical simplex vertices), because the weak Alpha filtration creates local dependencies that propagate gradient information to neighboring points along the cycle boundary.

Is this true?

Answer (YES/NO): NO